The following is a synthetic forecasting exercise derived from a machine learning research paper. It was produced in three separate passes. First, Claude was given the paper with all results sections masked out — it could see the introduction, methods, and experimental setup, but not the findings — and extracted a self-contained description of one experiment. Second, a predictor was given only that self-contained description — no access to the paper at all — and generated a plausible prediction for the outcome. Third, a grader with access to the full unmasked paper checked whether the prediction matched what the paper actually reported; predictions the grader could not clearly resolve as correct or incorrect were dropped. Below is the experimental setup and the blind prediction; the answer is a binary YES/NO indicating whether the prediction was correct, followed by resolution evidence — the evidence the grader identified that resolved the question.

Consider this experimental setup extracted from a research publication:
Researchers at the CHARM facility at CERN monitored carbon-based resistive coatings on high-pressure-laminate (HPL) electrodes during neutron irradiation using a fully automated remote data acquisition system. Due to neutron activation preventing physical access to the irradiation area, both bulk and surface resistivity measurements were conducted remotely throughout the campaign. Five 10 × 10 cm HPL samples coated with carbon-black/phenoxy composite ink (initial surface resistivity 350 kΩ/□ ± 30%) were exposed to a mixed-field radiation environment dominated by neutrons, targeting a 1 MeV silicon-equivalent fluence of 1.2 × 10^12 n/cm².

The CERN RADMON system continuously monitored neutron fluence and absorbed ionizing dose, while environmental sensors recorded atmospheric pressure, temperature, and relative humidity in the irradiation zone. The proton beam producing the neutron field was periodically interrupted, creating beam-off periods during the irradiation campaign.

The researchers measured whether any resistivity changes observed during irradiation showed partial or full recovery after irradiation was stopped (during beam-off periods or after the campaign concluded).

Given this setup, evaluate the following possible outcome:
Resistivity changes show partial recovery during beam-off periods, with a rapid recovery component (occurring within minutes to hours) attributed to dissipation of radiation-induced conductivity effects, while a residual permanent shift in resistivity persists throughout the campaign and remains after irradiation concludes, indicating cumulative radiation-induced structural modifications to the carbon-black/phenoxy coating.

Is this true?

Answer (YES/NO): NO